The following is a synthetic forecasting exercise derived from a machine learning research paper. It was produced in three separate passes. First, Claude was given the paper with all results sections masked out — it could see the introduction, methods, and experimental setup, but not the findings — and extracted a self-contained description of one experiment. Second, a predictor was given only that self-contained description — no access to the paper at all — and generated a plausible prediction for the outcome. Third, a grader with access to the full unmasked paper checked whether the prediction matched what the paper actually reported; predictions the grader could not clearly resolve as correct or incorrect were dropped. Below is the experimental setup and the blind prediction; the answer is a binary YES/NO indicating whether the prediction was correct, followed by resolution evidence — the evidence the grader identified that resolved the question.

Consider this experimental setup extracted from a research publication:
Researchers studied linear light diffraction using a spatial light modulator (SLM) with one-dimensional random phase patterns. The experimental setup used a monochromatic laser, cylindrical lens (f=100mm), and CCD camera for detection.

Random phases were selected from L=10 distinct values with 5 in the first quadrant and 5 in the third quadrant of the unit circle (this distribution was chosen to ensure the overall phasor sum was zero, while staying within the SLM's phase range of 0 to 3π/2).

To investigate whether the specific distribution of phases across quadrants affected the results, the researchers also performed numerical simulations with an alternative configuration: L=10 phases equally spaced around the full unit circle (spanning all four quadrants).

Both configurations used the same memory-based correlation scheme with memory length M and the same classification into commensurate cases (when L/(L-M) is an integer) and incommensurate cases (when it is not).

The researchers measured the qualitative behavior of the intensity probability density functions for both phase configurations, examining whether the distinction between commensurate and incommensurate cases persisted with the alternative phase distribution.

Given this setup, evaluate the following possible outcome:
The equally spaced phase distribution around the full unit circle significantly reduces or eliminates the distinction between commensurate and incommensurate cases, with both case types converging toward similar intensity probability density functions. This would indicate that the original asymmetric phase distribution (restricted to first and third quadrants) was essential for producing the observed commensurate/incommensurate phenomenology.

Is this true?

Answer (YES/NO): NO